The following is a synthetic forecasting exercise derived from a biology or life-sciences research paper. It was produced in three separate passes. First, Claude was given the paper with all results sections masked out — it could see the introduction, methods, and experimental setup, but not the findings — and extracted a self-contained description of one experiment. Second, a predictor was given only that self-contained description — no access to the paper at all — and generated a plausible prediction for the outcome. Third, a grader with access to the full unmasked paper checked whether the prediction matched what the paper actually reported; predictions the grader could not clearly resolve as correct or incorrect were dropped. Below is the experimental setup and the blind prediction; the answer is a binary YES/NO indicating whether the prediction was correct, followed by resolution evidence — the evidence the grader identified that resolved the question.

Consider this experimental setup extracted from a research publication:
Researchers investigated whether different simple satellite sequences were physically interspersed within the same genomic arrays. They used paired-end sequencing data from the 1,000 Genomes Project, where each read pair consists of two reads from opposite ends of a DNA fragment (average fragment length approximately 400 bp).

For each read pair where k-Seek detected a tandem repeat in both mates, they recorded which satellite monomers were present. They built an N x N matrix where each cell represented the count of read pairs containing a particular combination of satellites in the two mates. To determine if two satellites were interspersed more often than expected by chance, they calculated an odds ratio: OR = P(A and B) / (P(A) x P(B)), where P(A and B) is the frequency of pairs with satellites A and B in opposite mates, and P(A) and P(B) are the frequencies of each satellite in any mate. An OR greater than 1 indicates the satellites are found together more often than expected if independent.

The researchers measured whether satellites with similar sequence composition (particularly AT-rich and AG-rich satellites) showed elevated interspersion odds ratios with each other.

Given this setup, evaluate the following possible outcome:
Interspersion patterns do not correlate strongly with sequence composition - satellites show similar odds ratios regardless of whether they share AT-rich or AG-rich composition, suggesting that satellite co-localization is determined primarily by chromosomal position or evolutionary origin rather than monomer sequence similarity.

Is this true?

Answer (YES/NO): NO